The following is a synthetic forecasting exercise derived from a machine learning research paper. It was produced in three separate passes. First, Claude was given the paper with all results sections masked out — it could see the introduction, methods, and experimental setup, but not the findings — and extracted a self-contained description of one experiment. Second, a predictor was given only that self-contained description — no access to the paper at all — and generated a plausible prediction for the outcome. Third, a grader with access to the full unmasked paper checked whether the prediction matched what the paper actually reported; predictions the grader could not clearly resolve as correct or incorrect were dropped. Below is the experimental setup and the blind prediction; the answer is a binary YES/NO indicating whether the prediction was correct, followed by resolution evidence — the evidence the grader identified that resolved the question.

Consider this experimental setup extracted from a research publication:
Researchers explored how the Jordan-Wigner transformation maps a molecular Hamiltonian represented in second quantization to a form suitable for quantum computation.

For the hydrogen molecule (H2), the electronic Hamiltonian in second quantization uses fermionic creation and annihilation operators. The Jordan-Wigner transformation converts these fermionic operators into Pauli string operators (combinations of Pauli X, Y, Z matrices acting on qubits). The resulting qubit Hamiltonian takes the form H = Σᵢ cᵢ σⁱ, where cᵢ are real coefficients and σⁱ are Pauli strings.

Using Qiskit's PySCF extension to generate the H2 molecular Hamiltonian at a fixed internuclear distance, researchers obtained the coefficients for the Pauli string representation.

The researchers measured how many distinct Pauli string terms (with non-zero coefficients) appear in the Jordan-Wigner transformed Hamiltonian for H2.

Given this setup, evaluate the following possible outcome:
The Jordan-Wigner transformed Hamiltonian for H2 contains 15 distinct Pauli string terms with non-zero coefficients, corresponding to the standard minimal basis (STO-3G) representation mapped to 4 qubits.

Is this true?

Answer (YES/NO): YES